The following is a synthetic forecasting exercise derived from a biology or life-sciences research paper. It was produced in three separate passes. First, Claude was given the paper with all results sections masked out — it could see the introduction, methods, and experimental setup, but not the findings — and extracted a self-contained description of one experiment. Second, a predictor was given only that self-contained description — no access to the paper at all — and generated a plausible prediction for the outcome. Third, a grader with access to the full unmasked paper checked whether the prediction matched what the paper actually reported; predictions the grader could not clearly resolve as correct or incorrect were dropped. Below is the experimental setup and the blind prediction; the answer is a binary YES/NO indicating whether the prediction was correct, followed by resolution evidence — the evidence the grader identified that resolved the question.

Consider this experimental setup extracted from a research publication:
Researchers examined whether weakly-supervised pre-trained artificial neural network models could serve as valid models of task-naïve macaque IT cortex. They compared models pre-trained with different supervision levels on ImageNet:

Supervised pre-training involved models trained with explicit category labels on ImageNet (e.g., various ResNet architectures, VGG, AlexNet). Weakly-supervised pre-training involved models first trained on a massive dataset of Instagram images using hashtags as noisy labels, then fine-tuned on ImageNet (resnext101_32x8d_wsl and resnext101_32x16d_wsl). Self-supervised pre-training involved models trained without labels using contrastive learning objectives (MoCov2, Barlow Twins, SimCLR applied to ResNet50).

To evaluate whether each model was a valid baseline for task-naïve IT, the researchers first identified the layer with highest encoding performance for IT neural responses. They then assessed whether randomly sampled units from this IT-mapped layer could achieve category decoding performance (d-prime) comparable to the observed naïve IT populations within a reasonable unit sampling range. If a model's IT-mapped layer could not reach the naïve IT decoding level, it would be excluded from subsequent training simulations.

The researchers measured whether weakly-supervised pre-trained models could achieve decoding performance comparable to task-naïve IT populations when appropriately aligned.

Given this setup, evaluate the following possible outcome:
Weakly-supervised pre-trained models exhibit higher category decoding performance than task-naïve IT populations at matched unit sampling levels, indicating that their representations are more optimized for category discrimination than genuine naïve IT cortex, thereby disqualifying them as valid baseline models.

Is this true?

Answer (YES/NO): NO